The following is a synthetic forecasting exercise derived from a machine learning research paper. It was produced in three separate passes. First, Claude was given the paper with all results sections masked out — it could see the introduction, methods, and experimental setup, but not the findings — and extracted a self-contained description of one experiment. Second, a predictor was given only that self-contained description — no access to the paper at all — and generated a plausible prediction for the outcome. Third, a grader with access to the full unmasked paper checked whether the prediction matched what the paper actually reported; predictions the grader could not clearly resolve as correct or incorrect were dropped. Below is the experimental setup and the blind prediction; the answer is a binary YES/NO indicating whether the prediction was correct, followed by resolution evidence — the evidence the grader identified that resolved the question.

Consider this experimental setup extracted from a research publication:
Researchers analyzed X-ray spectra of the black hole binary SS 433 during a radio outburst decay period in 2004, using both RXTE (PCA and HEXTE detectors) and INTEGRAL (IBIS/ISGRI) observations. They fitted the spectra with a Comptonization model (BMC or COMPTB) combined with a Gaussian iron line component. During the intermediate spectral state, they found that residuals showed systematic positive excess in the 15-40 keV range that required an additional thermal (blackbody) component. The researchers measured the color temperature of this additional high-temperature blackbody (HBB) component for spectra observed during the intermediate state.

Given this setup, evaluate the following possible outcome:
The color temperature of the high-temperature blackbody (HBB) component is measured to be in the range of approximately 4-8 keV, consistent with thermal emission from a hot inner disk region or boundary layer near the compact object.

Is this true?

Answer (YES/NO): NO